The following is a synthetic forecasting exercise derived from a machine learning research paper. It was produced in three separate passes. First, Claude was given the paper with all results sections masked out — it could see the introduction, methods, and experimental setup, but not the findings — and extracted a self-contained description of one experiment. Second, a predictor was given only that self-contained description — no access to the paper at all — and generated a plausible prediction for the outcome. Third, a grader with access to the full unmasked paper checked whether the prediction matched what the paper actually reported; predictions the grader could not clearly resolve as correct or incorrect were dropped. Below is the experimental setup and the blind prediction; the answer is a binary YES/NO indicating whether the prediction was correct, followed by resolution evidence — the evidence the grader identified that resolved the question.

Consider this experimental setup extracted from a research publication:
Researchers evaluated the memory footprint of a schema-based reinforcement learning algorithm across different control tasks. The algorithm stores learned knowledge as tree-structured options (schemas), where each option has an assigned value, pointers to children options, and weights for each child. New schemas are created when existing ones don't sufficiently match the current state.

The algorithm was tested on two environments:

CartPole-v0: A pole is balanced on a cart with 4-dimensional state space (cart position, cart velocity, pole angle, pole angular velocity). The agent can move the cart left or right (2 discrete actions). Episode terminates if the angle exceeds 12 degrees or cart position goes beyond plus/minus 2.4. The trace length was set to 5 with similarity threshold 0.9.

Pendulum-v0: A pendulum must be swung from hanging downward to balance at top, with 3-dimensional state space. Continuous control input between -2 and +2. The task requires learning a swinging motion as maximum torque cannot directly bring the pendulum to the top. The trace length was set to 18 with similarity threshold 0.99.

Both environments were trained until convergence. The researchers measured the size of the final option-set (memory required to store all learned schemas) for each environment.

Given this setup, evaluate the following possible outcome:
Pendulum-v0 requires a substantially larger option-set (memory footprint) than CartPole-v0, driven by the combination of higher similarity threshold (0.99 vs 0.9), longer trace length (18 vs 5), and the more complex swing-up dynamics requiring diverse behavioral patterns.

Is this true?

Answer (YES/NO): YES